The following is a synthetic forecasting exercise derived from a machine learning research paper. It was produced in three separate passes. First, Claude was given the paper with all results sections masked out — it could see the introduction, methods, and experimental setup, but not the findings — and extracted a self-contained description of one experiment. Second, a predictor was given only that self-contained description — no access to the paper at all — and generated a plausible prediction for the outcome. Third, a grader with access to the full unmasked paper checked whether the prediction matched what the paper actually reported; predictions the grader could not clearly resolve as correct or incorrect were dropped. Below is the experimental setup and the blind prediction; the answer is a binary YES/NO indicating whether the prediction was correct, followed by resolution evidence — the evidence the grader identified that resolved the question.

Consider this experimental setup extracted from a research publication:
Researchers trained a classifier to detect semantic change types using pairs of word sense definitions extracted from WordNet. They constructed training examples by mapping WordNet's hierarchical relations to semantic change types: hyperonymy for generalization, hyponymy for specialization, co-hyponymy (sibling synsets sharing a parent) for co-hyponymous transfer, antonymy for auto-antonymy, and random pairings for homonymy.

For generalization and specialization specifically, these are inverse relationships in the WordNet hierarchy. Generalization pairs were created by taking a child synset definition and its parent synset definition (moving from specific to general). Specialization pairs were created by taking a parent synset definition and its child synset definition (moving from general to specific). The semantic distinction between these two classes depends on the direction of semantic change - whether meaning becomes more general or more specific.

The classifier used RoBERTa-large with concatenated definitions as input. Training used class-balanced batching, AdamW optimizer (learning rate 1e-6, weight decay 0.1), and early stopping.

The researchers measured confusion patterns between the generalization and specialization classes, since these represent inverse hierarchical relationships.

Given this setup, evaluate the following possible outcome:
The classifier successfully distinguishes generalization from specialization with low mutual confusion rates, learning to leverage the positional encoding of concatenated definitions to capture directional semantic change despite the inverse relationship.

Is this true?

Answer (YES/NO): YES